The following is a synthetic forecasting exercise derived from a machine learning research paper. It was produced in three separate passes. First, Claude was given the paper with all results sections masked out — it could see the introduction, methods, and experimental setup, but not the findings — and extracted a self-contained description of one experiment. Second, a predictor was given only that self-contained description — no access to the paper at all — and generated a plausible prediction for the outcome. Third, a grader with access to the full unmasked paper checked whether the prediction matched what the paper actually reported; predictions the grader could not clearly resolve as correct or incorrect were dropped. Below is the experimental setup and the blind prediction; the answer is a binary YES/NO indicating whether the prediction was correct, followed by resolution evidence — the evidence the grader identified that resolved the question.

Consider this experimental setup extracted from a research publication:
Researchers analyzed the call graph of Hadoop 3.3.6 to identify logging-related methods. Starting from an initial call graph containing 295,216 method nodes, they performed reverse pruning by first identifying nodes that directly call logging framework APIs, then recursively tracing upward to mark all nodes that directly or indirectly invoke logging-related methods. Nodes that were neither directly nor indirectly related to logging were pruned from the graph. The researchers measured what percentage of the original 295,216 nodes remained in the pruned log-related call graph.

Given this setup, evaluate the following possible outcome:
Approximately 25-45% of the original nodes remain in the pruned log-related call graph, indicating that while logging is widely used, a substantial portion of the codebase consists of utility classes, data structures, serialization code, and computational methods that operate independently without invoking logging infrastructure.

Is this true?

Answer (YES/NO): NO